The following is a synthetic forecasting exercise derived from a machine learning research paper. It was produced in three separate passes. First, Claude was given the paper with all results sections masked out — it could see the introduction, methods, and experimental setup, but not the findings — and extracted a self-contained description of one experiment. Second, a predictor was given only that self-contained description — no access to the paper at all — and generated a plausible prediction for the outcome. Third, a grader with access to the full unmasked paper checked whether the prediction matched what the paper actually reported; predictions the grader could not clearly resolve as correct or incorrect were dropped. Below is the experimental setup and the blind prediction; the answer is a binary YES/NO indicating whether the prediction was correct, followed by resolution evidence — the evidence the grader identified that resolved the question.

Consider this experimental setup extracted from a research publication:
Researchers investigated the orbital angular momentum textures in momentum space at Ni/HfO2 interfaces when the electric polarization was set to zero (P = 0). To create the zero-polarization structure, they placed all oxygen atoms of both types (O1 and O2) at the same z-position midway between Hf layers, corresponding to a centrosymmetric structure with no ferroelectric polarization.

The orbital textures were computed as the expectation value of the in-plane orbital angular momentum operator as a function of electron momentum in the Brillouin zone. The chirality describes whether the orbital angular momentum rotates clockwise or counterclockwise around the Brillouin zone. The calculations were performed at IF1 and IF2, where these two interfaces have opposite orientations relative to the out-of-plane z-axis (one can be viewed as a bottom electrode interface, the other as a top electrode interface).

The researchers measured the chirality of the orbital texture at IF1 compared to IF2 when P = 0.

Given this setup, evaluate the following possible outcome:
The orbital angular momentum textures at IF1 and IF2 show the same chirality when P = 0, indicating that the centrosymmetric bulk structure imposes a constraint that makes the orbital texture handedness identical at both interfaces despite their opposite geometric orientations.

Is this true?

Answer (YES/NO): NO